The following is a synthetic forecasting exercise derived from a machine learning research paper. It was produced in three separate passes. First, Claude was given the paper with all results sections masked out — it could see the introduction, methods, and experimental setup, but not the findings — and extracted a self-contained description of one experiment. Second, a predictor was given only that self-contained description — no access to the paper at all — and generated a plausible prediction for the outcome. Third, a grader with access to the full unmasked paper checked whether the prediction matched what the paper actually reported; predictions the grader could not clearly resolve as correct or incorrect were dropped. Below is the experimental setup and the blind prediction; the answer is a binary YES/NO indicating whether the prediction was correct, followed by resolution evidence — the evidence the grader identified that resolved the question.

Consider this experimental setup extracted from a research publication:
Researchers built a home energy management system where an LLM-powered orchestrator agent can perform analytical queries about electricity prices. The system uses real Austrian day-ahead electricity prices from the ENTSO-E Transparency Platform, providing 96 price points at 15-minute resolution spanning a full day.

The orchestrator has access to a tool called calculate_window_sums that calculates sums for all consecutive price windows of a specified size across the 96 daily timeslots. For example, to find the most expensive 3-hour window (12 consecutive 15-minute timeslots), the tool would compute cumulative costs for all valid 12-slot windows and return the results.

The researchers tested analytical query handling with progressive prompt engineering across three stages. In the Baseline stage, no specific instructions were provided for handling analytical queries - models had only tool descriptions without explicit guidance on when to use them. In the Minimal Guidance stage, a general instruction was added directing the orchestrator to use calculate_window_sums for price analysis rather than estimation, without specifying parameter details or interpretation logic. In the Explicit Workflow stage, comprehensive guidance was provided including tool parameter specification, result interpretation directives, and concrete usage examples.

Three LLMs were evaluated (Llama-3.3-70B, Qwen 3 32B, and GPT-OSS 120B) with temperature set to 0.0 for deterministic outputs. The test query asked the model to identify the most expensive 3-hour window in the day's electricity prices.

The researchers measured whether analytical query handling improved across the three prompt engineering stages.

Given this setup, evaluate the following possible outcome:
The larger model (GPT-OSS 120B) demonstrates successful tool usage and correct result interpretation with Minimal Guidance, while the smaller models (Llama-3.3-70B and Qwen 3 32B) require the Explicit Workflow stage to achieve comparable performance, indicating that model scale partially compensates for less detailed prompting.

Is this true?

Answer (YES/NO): YES